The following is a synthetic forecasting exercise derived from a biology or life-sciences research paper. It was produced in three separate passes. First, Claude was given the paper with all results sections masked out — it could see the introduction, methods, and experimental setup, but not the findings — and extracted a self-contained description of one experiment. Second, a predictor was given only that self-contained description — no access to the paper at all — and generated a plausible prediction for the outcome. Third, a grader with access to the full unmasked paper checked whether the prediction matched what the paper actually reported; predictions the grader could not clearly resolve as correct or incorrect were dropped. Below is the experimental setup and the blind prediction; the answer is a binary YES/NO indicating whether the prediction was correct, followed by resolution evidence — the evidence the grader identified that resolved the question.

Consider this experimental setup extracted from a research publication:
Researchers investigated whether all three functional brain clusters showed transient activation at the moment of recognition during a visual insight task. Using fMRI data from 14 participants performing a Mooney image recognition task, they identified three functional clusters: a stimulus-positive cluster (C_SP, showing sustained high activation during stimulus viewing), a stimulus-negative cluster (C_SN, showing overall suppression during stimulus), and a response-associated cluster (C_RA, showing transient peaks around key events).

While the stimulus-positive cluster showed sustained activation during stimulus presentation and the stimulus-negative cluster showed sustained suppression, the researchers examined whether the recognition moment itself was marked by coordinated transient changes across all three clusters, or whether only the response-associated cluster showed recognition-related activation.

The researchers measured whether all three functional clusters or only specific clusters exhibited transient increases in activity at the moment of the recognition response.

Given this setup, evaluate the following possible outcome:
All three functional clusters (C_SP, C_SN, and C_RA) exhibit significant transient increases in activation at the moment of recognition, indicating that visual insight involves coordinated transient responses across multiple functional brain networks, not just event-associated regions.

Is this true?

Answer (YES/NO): YES